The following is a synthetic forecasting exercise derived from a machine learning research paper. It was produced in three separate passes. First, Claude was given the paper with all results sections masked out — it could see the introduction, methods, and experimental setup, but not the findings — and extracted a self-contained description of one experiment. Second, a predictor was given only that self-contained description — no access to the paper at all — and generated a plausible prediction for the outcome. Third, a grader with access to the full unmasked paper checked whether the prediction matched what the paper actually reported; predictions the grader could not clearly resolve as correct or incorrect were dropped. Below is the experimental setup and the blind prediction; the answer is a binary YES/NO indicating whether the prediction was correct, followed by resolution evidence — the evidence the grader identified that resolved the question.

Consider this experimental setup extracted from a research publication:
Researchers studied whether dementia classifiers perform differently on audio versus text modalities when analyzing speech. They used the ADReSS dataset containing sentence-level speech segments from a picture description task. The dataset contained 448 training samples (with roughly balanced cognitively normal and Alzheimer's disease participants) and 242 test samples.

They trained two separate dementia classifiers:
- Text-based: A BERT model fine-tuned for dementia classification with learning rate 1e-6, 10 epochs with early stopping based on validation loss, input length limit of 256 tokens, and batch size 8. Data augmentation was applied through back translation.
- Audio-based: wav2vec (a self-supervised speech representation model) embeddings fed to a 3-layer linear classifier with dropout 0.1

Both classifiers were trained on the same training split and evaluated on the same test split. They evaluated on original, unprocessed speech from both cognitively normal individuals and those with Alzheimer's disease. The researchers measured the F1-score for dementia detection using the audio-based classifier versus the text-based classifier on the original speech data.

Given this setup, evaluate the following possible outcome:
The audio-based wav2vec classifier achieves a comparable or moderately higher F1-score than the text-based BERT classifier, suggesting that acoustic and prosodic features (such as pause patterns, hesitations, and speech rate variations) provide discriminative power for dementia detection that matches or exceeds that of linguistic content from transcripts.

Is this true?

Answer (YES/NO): NO